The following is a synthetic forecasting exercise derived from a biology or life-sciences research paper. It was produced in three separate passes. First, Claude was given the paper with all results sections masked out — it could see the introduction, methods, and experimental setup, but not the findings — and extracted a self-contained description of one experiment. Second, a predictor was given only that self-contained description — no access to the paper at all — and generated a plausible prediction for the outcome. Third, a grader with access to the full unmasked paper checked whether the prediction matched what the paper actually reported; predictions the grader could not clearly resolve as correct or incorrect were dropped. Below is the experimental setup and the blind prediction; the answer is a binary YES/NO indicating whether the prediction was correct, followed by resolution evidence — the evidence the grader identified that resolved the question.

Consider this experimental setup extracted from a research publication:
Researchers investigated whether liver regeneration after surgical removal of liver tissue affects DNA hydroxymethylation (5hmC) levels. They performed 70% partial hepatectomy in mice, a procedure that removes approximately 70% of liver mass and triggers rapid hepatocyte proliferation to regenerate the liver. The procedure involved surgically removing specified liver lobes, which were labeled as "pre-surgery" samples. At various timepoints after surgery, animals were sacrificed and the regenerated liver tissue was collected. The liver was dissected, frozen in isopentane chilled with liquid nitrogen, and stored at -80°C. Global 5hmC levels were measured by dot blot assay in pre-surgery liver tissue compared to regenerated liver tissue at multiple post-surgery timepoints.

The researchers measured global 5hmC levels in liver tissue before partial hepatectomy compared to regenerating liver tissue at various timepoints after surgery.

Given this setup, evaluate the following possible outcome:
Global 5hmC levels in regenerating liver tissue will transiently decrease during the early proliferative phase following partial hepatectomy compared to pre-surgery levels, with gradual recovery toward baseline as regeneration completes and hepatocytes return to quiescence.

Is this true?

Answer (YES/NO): NO